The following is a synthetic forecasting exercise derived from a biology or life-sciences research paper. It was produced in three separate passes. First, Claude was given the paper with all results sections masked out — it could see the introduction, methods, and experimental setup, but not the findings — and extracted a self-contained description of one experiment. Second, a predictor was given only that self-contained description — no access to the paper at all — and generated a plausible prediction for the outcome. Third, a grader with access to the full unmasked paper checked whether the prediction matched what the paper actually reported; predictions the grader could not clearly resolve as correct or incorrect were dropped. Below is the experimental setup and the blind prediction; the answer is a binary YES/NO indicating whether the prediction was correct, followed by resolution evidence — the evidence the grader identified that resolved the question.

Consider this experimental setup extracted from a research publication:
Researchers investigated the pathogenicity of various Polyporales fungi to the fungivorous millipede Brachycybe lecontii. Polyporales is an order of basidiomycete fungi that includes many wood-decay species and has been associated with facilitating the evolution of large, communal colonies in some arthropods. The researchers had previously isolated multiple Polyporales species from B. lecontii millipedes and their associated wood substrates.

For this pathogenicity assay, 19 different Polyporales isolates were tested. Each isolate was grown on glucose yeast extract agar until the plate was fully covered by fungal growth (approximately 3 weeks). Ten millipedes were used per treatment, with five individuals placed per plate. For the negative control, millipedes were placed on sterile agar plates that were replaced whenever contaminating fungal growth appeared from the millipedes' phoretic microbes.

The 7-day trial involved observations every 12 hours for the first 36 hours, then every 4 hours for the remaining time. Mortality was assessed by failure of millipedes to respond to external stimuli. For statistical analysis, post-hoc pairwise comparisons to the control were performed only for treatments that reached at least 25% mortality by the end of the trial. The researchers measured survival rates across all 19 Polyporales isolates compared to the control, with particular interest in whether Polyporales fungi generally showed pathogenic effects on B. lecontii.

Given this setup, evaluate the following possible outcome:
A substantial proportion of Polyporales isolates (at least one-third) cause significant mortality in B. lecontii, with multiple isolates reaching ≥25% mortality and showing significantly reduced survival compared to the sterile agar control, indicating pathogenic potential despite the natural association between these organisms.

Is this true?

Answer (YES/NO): YES